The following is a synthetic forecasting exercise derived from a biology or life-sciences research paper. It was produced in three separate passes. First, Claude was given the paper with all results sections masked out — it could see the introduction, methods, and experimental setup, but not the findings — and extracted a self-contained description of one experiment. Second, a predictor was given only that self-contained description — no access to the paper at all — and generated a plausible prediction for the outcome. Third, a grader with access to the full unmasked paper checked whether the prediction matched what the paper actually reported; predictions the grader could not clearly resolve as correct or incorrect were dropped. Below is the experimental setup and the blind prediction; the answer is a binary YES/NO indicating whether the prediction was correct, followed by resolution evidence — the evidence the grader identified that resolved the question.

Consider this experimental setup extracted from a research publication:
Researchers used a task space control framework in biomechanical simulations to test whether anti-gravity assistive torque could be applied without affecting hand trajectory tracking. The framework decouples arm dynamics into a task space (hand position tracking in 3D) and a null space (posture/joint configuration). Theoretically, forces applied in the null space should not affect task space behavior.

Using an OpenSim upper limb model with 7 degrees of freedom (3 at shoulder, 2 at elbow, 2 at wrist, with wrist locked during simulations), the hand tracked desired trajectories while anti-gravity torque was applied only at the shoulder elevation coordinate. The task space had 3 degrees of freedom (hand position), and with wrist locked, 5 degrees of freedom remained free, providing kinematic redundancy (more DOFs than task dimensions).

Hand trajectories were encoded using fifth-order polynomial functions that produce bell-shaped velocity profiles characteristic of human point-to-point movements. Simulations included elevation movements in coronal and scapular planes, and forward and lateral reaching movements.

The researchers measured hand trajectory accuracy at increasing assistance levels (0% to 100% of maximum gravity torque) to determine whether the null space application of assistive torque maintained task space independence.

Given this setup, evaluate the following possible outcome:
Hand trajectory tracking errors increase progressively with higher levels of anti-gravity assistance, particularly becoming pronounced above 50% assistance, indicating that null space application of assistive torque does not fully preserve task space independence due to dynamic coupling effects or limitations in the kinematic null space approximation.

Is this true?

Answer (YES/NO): NO